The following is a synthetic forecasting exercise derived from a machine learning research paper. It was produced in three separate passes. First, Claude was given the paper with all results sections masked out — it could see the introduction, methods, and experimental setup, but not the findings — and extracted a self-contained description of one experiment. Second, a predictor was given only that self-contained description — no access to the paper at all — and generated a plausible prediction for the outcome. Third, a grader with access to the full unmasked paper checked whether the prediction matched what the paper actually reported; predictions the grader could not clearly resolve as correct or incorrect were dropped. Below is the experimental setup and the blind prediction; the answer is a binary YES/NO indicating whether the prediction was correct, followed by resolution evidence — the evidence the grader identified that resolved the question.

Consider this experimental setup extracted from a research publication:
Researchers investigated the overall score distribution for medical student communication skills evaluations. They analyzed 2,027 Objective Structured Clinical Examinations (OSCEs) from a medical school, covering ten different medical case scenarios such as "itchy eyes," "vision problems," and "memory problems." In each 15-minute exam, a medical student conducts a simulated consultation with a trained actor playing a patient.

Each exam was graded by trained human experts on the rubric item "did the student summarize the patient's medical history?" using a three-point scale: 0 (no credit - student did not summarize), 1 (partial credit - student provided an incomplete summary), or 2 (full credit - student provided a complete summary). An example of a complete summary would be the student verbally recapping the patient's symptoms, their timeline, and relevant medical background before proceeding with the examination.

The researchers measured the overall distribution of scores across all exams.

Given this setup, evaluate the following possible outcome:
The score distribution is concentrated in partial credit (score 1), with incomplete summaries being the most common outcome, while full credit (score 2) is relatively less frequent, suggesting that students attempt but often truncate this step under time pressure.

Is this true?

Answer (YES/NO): NO